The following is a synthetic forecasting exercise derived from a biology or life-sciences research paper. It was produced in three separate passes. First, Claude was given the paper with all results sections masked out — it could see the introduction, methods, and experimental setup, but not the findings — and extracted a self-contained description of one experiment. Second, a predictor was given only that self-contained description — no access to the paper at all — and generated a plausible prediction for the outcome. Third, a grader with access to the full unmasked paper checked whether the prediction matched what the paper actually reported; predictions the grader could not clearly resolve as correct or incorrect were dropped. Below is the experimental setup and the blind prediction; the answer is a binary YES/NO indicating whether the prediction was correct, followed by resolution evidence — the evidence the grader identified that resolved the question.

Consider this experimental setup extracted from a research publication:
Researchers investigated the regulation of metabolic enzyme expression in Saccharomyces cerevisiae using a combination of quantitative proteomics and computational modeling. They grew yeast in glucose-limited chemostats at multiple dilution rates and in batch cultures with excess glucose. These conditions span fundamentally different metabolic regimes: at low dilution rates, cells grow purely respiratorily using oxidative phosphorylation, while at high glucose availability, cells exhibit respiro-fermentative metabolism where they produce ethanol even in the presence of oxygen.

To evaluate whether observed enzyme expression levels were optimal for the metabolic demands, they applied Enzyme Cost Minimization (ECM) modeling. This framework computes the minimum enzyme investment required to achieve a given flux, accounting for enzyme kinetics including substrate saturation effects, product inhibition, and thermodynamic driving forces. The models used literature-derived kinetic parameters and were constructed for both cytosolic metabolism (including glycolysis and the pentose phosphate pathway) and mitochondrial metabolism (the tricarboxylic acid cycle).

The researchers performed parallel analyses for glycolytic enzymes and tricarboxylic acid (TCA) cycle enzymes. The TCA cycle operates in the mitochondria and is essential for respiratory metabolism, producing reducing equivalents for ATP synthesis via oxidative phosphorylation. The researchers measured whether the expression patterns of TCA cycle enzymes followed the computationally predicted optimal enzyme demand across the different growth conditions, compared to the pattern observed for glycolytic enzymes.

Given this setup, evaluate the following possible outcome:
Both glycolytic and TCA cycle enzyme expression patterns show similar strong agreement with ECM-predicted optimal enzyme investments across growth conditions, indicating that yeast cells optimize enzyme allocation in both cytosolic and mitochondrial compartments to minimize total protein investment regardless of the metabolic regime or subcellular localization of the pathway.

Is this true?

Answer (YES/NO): NO